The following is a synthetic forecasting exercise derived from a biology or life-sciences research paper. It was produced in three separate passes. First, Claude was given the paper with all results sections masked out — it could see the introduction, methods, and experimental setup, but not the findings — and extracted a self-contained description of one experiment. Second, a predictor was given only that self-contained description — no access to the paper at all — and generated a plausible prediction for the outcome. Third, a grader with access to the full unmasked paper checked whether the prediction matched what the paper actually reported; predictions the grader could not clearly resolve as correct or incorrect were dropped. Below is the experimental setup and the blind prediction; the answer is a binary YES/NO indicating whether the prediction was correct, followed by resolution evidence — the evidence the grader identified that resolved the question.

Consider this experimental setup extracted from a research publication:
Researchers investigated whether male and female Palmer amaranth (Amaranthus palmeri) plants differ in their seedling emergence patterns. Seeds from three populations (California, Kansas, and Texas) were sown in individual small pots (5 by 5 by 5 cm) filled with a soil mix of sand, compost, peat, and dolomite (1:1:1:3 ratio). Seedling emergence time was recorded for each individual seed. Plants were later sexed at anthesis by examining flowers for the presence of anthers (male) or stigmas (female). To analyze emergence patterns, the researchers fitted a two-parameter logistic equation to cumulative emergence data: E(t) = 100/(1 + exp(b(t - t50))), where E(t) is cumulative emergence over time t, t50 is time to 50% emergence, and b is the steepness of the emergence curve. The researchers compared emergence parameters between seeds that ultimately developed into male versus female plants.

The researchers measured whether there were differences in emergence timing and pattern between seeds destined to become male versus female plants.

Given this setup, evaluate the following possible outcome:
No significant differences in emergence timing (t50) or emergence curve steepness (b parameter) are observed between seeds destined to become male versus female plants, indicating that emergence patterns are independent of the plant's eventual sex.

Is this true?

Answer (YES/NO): YES